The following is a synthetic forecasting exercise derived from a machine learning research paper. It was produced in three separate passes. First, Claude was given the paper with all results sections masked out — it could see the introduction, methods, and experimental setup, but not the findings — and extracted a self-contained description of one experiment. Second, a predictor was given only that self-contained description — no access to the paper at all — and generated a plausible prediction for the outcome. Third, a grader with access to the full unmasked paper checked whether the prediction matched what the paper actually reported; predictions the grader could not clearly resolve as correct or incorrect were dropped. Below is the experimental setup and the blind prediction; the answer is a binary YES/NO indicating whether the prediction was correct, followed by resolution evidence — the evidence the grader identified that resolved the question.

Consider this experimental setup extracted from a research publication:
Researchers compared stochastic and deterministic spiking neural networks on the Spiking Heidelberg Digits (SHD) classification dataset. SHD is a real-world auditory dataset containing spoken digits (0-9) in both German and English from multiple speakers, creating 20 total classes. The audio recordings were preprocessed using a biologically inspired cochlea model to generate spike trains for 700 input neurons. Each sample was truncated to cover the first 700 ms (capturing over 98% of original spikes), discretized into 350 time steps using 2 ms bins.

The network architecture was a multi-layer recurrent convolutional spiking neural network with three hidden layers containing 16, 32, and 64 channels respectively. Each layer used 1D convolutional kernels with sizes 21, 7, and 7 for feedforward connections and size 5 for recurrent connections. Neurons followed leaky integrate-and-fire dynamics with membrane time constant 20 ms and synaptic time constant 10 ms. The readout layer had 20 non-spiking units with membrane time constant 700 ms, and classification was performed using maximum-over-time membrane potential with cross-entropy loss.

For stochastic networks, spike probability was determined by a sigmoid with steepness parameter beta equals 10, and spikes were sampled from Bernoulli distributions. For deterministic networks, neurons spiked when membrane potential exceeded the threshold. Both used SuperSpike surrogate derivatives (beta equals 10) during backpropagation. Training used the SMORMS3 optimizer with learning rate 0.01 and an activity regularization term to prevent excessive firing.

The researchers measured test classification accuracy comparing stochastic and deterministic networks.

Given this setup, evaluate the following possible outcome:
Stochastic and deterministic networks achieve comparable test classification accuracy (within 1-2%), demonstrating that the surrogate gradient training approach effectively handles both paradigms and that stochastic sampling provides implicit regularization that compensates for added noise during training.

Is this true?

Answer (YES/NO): YES